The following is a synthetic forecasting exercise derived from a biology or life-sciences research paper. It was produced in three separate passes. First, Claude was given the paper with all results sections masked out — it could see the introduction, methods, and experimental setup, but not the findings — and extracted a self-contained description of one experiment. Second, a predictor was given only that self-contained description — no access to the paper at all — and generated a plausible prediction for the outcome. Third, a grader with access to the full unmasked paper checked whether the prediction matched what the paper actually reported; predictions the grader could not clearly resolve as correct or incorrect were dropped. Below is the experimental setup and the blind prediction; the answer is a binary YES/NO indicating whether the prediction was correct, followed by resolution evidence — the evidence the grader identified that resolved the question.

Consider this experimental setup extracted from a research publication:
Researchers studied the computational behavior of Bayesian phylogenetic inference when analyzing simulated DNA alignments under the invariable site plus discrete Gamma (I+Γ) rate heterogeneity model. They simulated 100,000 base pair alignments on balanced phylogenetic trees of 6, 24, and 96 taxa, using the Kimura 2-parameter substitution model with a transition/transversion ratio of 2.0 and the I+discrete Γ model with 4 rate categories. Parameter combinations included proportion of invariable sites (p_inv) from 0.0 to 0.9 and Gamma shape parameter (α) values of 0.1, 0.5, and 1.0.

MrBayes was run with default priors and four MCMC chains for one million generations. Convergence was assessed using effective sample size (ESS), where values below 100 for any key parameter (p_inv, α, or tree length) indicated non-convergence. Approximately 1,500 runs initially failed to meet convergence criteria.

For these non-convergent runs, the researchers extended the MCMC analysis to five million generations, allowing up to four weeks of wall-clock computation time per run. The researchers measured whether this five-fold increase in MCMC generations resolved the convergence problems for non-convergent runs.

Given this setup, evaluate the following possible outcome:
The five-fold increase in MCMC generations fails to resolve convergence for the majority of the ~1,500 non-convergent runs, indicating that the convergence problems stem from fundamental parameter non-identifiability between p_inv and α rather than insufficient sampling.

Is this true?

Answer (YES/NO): NO